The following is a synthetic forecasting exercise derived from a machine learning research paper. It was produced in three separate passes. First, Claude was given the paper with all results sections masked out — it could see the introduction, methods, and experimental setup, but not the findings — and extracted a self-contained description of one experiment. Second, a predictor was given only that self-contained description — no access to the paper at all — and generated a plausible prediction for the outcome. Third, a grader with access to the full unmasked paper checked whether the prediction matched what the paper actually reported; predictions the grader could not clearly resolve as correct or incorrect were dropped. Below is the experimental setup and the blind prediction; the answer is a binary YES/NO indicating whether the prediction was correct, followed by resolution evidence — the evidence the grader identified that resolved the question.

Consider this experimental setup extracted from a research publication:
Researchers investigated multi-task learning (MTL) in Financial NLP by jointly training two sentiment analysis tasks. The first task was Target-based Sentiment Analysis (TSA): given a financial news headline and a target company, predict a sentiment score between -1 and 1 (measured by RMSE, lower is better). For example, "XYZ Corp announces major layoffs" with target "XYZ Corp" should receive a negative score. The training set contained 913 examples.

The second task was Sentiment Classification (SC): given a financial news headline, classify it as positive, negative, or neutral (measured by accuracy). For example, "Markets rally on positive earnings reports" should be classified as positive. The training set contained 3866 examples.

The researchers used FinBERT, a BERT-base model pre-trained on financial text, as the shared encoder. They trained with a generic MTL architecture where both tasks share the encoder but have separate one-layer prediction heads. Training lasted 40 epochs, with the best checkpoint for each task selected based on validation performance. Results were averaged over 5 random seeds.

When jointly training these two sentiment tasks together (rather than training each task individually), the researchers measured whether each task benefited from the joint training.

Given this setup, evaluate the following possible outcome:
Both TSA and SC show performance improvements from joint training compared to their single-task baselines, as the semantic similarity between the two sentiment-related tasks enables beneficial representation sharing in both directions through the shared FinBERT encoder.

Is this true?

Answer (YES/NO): NO